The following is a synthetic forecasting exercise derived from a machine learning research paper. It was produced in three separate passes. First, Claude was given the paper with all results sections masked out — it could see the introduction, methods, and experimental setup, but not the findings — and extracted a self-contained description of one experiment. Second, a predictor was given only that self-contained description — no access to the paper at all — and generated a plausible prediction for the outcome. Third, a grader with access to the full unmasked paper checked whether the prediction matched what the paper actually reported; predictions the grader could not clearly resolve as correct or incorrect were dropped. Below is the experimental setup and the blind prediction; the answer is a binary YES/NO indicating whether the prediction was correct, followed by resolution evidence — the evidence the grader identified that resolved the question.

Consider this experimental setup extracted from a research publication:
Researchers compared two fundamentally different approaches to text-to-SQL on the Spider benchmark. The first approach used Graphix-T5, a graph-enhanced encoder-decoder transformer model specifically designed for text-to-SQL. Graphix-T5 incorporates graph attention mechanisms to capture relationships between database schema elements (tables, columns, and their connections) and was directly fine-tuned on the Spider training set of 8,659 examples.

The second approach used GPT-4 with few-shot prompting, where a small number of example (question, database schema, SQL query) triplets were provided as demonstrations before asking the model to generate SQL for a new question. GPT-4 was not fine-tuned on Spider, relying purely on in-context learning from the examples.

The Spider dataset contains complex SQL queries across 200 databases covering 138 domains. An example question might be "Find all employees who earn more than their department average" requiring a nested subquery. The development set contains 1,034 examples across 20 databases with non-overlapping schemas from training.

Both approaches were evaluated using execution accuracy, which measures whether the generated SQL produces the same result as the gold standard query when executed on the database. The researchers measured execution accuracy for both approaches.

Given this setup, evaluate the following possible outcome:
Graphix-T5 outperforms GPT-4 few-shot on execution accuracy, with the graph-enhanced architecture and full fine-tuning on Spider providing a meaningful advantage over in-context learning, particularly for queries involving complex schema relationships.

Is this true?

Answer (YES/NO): YES